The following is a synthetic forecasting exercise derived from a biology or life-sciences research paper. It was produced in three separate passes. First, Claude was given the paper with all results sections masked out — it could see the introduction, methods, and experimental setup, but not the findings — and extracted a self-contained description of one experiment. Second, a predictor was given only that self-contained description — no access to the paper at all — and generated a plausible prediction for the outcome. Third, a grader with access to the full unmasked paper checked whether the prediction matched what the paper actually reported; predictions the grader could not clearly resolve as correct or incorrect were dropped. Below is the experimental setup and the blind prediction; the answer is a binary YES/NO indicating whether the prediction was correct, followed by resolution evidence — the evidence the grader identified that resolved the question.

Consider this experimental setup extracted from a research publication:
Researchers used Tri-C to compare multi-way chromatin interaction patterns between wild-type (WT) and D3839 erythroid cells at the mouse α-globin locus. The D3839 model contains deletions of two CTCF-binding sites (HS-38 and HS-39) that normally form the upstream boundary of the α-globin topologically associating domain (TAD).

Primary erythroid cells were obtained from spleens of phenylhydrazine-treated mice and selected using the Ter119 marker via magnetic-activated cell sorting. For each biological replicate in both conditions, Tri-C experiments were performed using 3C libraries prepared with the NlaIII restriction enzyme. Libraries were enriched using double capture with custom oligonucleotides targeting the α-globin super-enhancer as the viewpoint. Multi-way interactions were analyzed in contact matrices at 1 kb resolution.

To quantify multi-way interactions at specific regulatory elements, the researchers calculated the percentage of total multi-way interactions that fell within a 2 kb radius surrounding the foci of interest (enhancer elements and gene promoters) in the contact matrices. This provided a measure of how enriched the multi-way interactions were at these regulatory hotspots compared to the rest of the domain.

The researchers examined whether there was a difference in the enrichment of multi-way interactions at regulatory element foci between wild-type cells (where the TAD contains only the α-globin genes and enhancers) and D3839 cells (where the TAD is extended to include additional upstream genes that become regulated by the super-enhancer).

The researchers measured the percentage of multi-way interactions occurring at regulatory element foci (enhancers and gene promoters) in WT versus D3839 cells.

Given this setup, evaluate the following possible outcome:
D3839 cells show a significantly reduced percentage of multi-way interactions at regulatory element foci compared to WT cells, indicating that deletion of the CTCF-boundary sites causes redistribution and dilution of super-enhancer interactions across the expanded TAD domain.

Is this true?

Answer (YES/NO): NO